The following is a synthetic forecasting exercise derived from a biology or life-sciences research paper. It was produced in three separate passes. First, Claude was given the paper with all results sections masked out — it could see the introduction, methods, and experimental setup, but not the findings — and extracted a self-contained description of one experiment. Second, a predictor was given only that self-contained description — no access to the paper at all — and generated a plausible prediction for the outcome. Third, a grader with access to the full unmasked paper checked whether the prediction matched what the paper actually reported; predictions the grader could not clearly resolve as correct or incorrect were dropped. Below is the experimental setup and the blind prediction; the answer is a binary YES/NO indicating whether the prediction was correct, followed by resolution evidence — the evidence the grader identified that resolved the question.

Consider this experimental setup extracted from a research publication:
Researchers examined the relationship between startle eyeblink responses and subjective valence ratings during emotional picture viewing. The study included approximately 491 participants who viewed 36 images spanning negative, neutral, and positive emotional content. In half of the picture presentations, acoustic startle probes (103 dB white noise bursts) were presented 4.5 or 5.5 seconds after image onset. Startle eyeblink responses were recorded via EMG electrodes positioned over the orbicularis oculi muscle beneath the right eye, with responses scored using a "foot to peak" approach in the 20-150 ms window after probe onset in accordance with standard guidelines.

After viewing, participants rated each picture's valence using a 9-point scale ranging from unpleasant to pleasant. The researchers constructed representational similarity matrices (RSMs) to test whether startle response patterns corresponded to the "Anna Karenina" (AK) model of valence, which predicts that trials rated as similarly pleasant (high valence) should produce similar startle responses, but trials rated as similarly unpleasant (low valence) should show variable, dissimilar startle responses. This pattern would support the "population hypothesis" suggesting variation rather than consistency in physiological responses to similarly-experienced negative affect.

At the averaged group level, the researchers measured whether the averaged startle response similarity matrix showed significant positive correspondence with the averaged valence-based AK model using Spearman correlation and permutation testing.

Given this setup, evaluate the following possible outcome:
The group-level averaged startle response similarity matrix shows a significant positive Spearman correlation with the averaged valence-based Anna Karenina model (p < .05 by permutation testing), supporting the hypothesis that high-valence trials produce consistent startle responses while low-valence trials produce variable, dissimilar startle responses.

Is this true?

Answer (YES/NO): YES